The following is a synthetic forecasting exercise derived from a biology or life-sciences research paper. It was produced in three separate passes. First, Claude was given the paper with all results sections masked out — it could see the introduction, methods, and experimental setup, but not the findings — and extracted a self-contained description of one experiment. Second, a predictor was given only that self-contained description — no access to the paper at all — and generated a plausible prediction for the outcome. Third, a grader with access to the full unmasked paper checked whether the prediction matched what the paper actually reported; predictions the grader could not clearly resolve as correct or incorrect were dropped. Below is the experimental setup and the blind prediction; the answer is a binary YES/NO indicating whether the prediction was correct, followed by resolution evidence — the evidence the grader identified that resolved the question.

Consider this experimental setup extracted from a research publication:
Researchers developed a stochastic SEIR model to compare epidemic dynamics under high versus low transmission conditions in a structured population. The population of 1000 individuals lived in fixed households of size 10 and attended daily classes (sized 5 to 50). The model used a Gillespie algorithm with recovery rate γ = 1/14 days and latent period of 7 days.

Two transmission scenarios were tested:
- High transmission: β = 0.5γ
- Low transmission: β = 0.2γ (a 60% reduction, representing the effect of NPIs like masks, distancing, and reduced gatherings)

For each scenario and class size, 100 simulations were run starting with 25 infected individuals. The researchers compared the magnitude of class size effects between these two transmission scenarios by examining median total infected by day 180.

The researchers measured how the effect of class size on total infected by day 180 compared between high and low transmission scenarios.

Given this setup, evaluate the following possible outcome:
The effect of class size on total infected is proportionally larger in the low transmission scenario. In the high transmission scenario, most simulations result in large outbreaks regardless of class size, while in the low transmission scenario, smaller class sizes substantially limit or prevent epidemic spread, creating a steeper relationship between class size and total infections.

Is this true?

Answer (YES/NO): YES